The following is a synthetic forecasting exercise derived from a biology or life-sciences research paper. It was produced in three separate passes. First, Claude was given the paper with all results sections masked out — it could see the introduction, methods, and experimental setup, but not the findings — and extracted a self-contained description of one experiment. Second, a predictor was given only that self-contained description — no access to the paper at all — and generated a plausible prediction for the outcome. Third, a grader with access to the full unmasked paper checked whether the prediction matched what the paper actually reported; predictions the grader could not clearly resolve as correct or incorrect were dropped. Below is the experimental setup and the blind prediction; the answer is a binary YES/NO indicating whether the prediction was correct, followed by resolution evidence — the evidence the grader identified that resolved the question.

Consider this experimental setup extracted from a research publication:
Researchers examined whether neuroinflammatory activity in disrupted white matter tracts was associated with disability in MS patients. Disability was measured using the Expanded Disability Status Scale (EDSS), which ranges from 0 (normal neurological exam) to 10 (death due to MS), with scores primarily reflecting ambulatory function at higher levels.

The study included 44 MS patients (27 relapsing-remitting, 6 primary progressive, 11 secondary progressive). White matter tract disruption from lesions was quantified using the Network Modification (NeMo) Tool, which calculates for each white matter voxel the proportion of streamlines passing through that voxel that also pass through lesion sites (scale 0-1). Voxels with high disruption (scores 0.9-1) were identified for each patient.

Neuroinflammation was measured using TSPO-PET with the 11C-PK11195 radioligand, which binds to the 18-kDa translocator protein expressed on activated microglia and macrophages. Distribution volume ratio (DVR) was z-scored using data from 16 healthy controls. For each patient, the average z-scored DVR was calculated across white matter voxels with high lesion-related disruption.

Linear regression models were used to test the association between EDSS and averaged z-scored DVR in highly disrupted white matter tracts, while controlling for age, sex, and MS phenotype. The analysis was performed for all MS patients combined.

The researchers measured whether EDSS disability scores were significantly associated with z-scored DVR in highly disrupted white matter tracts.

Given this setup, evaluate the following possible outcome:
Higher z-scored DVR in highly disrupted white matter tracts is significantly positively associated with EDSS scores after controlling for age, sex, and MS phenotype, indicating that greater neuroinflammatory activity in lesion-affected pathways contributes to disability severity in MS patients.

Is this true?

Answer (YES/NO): YES